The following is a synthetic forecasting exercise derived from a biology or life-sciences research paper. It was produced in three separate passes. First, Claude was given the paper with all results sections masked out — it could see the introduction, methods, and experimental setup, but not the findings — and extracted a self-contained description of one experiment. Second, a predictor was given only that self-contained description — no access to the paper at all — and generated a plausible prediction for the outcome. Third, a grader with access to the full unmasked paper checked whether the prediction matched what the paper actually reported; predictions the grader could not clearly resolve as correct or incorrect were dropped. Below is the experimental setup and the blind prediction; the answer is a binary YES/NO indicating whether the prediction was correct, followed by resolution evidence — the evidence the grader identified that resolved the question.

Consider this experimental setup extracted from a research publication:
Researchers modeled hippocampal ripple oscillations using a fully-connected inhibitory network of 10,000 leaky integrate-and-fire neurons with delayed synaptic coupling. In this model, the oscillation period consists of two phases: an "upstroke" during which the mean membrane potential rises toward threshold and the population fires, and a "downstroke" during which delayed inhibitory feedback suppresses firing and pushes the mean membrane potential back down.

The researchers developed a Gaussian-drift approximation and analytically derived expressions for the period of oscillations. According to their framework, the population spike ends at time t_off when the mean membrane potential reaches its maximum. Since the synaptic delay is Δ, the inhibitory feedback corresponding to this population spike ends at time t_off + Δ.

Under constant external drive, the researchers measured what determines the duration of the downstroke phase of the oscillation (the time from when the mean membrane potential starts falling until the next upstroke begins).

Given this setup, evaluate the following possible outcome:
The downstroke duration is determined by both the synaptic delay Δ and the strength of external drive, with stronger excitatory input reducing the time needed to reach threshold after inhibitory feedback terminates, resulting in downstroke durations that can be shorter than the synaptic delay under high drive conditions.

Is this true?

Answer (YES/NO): NO